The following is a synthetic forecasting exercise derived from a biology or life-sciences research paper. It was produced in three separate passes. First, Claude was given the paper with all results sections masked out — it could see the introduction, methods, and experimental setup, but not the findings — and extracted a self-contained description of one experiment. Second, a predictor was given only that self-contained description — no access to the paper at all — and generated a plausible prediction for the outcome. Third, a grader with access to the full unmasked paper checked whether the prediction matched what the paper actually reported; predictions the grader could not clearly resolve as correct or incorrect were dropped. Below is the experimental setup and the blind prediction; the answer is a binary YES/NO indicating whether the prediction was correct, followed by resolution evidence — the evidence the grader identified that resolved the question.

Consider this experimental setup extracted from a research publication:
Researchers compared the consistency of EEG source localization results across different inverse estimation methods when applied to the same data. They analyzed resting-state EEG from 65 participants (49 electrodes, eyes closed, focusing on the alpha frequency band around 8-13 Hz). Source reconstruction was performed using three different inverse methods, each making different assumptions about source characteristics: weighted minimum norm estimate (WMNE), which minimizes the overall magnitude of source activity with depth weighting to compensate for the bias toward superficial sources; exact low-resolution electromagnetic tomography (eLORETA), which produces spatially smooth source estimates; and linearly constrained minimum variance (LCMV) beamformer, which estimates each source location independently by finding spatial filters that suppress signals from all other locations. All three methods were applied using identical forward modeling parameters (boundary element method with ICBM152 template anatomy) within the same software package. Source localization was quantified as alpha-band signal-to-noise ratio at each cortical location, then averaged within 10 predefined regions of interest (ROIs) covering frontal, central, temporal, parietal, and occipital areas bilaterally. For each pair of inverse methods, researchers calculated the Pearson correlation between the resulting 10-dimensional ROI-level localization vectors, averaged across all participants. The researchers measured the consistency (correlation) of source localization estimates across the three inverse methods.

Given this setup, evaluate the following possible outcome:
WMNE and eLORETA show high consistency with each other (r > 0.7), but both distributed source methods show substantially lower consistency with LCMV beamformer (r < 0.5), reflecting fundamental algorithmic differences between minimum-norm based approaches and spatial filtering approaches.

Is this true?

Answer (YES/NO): NO